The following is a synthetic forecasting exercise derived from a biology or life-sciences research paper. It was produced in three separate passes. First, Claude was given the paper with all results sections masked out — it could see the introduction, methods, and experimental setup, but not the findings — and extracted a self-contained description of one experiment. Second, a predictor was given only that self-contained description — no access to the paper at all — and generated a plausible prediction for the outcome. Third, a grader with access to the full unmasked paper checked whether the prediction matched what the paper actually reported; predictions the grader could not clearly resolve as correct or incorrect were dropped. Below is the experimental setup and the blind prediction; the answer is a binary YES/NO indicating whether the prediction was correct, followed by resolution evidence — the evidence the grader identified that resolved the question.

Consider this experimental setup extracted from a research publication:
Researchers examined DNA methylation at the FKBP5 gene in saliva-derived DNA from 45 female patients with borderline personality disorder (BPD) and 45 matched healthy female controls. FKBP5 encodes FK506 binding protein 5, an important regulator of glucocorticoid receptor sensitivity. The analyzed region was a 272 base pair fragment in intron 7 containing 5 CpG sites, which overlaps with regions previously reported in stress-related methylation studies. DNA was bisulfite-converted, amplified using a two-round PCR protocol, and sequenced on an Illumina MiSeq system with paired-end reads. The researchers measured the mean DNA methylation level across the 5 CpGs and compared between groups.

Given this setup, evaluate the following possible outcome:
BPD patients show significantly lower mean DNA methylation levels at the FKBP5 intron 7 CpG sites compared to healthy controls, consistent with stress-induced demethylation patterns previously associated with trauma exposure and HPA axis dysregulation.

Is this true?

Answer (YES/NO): NO